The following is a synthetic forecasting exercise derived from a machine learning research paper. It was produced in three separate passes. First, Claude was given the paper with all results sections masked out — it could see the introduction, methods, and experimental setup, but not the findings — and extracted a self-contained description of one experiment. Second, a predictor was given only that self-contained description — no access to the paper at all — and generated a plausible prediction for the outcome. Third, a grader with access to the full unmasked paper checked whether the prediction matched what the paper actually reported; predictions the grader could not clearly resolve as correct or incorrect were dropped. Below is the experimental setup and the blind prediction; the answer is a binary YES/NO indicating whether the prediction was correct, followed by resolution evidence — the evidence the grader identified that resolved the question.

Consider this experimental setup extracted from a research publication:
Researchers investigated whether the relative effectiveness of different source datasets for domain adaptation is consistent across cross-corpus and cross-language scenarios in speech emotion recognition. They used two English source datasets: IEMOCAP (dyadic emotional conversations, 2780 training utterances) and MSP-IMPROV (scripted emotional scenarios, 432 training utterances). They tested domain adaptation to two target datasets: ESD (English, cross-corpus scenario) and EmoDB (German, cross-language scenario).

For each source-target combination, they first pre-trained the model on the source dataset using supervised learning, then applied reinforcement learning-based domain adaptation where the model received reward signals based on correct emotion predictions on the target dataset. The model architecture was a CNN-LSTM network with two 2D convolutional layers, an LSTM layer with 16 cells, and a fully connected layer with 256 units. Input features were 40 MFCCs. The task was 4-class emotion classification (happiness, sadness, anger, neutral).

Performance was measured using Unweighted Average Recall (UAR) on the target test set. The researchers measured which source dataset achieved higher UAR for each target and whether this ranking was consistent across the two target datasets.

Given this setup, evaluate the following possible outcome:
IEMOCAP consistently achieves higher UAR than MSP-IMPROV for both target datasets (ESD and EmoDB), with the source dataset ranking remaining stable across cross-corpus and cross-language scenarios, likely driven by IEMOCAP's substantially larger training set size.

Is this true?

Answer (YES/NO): NO